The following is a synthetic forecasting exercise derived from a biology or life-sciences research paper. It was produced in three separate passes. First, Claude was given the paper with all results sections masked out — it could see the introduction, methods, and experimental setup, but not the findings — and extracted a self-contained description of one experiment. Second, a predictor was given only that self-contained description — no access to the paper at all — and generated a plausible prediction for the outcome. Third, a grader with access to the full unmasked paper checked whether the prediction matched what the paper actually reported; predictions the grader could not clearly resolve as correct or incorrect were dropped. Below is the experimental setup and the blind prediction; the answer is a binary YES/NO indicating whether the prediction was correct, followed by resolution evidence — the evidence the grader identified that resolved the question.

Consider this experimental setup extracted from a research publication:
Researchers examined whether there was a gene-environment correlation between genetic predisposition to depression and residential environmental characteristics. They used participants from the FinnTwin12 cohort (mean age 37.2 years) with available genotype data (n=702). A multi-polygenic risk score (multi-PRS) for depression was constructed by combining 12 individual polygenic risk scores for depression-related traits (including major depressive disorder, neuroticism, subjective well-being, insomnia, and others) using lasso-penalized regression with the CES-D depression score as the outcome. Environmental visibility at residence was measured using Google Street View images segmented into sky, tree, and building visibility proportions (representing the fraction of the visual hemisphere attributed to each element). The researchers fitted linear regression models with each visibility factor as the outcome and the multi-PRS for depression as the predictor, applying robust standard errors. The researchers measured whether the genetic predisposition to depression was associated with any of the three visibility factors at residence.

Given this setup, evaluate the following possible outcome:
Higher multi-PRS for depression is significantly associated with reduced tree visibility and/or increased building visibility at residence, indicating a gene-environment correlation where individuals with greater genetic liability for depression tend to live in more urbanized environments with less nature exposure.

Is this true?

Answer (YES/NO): NO